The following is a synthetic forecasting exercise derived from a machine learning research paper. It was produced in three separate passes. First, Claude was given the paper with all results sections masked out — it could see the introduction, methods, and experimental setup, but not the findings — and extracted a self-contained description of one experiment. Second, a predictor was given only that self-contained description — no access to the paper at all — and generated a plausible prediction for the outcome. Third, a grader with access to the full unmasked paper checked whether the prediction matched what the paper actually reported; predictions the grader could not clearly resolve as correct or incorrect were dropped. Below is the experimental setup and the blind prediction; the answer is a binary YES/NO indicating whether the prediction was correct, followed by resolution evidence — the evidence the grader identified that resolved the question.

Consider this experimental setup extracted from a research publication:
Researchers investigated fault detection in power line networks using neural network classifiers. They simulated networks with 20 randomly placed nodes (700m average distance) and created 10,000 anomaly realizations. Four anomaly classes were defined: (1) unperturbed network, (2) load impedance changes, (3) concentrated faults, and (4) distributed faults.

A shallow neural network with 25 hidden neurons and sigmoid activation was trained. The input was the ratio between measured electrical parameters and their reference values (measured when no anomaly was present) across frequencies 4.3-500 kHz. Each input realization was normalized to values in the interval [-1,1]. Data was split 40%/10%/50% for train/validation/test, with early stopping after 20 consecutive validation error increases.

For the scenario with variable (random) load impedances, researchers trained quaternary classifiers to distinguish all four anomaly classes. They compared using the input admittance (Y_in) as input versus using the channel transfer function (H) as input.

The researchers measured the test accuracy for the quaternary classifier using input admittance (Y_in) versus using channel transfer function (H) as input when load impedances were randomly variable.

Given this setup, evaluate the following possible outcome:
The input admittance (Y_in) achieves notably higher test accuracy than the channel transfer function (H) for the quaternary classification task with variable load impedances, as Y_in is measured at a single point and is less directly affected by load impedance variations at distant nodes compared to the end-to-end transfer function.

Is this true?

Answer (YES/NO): NO